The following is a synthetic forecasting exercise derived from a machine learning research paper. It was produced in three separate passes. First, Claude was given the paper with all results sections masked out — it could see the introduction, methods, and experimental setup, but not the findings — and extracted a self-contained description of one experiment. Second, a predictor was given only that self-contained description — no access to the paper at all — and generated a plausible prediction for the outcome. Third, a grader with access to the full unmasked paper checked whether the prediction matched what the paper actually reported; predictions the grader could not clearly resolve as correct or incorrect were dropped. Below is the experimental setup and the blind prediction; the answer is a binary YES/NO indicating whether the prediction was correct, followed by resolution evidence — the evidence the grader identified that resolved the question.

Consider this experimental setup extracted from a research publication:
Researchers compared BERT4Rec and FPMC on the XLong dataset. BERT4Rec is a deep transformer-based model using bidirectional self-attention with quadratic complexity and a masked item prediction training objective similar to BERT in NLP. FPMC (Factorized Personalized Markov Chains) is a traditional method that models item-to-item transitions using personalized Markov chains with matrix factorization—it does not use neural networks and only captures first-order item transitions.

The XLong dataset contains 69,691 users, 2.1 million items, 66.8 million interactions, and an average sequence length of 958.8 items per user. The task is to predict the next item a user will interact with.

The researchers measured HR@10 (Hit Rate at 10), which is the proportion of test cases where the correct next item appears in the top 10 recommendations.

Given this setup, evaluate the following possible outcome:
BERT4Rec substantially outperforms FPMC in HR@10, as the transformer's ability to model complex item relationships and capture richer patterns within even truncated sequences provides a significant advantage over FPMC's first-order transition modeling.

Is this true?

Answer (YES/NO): NO